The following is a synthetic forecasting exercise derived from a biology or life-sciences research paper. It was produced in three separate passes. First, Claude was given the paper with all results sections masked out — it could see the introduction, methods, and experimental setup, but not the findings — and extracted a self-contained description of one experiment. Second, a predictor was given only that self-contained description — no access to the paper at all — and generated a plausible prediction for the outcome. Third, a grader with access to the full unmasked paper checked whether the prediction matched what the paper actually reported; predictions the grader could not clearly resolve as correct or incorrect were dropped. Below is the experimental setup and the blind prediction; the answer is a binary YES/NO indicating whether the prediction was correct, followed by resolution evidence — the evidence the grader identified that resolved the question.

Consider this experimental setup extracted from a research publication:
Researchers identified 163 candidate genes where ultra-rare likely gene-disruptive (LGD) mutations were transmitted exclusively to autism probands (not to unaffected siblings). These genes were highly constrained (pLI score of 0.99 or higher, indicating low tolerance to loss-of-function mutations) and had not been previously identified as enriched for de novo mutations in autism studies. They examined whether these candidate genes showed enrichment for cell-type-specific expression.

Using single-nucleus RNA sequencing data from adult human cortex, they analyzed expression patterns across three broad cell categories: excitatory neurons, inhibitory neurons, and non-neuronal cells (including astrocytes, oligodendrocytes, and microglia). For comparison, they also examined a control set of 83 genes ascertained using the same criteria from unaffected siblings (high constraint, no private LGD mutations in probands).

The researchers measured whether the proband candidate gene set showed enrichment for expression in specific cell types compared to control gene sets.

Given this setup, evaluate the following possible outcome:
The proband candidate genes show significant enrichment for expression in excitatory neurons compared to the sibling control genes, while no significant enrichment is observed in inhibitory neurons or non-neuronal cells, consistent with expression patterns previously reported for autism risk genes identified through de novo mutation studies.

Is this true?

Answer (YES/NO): NO